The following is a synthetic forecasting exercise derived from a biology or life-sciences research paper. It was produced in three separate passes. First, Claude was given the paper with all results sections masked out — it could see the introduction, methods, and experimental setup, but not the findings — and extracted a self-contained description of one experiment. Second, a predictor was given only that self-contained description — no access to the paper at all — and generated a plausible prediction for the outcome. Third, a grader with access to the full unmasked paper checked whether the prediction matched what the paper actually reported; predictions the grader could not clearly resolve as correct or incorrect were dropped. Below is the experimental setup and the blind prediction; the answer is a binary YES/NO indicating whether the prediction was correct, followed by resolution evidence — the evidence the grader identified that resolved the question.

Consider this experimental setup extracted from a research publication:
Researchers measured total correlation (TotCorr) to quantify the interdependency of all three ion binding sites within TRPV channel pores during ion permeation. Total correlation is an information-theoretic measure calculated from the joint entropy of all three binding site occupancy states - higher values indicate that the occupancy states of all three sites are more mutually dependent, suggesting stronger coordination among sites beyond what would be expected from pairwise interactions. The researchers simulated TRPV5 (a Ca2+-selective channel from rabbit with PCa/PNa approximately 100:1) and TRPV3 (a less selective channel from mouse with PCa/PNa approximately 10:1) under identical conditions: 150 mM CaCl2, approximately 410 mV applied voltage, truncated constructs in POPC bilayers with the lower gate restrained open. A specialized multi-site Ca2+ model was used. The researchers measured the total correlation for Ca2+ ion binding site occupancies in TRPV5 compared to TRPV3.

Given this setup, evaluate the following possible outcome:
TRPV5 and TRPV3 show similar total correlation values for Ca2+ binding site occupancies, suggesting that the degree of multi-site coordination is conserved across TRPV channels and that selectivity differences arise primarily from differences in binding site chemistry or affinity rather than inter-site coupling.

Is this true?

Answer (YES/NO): NO